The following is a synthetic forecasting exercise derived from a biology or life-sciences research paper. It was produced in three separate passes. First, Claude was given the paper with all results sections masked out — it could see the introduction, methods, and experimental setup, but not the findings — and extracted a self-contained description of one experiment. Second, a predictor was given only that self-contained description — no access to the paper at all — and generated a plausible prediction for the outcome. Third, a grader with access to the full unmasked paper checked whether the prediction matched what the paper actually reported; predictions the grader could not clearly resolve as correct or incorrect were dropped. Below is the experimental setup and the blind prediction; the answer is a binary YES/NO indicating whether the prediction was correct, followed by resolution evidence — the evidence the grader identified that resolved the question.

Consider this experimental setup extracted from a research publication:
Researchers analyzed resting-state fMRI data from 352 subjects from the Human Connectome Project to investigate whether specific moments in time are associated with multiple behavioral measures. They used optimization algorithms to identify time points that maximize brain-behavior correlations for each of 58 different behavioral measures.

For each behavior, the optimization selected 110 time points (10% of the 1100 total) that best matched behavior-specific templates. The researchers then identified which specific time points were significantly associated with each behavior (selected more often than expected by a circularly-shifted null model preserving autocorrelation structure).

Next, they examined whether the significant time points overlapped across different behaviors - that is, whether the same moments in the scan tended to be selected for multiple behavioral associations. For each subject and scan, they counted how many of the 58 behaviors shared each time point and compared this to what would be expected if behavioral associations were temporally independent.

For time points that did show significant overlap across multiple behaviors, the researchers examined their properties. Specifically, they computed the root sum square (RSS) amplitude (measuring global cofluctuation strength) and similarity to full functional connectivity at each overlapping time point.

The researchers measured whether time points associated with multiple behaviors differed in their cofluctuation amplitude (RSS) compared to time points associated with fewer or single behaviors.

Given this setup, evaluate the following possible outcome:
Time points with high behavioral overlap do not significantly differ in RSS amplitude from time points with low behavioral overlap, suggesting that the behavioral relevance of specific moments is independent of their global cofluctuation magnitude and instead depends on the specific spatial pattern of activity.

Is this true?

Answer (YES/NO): NO